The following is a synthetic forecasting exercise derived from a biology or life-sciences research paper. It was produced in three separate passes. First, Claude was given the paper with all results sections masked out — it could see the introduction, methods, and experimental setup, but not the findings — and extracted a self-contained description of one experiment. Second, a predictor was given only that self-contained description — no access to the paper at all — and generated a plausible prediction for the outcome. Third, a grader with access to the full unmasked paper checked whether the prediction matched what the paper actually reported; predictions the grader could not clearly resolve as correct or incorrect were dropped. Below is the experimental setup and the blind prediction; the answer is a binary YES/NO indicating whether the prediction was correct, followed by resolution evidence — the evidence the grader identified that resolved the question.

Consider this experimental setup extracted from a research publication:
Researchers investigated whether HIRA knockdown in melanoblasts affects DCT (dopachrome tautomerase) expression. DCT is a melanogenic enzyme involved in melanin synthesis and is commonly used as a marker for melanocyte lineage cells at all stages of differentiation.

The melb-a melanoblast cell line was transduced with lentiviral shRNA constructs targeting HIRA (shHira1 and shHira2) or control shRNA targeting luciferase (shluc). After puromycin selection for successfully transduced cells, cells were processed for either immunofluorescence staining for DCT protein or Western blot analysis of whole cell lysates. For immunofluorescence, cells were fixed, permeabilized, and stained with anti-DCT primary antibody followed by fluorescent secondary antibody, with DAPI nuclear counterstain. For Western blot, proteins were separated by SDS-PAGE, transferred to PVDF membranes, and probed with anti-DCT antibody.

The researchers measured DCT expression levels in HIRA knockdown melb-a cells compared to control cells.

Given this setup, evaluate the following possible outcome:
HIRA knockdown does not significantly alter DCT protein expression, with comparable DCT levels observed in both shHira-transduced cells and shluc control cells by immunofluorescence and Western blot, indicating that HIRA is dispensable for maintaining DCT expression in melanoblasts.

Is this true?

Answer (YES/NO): NO